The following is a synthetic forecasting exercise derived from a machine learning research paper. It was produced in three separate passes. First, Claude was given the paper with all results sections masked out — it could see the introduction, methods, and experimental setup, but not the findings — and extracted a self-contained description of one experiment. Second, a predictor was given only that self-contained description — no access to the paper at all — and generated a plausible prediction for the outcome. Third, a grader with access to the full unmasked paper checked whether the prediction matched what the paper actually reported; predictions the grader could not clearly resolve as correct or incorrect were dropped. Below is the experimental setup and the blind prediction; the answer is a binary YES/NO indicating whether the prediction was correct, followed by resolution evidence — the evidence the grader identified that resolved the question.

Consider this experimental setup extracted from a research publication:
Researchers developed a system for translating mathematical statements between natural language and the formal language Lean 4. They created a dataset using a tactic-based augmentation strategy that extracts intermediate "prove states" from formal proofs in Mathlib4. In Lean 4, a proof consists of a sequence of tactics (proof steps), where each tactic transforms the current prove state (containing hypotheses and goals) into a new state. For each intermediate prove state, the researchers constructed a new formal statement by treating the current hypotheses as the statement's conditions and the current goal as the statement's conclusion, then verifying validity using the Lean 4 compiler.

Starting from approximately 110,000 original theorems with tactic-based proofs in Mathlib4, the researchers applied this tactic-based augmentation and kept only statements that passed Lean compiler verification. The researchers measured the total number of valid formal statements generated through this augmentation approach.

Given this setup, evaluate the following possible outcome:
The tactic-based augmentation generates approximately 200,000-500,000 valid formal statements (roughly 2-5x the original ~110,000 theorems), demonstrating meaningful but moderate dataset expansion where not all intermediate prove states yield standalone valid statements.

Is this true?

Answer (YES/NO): NO